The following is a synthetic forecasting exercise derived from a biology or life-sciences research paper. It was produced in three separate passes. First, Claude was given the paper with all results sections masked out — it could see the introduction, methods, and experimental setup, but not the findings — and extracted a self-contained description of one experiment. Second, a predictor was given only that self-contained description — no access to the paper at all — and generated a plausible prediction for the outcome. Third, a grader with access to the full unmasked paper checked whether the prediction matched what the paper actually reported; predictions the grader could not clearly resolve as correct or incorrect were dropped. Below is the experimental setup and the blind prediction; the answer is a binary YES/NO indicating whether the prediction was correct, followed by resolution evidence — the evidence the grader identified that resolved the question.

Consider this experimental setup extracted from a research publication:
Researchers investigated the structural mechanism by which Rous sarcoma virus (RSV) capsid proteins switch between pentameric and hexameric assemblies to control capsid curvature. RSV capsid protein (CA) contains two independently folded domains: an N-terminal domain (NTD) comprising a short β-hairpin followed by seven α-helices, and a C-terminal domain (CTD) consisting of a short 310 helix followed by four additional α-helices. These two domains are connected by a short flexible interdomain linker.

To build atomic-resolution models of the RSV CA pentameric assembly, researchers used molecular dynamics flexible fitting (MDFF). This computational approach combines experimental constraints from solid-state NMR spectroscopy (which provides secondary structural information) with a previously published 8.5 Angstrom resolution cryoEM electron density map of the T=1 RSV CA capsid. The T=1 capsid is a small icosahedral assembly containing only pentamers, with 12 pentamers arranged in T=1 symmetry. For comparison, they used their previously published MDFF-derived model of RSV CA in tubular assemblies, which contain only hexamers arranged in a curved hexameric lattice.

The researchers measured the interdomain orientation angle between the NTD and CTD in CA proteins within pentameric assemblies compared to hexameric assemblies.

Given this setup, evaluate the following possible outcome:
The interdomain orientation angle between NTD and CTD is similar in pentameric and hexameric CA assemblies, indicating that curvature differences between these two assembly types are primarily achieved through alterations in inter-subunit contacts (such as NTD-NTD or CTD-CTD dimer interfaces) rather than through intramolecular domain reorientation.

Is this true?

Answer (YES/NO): NO